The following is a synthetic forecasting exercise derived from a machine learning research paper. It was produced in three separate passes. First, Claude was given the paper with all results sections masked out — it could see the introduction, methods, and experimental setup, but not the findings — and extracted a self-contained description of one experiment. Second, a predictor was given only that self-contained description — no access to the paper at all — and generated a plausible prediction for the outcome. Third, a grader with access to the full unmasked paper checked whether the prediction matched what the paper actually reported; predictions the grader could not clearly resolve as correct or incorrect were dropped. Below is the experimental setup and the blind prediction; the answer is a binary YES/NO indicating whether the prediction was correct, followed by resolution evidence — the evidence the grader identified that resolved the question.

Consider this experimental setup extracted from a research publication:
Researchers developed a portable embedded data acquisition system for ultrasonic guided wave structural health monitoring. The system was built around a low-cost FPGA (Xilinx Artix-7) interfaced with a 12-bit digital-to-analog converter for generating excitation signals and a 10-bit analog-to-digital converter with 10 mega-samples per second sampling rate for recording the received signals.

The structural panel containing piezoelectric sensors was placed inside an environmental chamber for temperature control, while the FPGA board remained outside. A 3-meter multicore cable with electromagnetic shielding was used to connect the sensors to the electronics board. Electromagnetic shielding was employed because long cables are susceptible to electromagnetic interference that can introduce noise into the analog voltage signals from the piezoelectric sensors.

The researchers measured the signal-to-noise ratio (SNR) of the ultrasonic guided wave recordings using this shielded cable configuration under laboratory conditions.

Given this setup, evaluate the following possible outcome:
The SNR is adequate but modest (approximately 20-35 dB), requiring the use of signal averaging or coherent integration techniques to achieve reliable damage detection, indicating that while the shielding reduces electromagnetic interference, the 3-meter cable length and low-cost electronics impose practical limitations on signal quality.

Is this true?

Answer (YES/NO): NO